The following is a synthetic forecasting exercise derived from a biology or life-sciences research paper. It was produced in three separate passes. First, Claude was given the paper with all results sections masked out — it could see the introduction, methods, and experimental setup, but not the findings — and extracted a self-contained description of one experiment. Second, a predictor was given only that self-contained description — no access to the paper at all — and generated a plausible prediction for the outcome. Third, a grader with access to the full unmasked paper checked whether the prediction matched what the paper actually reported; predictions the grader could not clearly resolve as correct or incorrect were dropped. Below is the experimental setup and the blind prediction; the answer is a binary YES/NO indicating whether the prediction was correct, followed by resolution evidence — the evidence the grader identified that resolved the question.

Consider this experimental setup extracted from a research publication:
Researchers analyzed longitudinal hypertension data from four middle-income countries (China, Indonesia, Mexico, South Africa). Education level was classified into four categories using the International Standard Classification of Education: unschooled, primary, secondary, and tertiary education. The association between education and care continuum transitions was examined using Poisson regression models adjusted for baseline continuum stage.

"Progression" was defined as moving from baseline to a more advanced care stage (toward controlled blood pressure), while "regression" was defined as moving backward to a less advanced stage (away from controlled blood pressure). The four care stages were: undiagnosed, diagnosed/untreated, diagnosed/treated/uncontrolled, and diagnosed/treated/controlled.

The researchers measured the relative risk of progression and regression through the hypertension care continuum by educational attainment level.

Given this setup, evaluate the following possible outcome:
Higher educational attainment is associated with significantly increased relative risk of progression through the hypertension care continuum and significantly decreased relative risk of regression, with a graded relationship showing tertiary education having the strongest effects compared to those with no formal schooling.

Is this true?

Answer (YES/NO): NO